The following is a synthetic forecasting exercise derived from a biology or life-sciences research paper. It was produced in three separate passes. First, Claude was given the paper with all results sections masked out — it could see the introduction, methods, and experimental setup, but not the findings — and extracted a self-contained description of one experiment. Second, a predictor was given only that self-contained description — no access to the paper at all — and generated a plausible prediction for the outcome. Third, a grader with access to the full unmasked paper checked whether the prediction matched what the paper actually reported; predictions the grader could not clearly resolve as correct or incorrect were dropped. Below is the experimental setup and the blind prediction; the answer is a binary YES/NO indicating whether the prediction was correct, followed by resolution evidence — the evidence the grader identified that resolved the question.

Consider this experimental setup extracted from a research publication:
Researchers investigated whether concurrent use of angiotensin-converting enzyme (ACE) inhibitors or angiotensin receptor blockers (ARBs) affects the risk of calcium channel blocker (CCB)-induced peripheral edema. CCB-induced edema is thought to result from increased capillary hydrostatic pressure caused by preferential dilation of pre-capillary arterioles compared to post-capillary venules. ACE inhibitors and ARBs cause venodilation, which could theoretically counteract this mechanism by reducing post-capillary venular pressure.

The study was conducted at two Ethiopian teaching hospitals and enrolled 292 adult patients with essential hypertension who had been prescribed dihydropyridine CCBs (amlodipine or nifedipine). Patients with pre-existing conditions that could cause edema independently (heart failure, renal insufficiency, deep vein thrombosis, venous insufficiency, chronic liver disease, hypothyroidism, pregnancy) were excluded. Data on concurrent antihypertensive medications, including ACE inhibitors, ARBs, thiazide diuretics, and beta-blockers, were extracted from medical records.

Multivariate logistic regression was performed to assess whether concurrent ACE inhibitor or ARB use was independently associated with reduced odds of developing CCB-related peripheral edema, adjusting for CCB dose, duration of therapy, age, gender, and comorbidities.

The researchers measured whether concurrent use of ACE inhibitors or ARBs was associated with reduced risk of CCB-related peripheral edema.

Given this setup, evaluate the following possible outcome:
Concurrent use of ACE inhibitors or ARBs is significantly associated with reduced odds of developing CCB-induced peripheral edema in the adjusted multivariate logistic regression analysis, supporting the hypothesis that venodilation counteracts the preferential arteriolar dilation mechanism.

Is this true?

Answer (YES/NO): NO